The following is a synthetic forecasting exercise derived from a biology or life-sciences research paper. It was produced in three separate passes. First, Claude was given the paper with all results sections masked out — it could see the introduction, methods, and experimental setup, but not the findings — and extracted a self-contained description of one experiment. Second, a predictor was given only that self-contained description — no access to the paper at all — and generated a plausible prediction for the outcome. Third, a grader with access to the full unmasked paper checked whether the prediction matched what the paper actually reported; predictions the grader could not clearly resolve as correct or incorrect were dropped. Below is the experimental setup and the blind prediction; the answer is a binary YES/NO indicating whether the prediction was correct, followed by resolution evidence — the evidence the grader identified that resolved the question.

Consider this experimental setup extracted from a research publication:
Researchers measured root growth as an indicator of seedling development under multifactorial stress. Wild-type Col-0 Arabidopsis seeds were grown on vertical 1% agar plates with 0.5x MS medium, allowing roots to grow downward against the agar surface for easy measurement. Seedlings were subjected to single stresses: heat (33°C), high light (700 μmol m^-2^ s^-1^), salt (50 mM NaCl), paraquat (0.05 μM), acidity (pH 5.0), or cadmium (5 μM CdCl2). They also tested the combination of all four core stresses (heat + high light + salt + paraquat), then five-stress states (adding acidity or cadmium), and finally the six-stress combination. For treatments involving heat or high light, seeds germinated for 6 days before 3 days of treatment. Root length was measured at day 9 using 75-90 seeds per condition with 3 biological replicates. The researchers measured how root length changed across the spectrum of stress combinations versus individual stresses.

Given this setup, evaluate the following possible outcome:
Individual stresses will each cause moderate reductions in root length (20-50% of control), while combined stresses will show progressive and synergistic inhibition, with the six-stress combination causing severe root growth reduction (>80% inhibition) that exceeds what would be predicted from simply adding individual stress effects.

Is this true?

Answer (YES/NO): NO